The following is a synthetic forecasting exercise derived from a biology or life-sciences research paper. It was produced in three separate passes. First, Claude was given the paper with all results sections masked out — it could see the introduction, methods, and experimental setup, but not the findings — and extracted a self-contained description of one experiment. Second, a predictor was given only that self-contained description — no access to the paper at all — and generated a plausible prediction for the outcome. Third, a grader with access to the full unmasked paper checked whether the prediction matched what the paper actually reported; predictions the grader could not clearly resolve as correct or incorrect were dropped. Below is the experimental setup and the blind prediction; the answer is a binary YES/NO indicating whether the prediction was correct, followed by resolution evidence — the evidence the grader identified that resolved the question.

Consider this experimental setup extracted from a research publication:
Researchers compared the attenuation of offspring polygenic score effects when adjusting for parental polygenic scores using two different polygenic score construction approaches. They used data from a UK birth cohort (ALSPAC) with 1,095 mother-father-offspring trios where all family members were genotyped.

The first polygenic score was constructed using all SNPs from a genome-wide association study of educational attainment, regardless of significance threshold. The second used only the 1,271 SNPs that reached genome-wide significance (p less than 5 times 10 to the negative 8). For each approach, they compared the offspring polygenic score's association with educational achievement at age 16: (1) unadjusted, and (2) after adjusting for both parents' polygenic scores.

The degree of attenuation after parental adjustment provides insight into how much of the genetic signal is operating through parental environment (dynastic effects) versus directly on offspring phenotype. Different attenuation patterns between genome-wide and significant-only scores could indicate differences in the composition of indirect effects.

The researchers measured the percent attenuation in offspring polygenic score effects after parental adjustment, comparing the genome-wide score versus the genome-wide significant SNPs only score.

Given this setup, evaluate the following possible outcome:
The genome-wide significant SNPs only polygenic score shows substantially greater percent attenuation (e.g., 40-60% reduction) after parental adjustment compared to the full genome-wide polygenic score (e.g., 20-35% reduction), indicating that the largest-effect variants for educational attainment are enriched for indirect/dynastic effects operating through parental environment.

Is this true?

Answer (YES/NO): YES